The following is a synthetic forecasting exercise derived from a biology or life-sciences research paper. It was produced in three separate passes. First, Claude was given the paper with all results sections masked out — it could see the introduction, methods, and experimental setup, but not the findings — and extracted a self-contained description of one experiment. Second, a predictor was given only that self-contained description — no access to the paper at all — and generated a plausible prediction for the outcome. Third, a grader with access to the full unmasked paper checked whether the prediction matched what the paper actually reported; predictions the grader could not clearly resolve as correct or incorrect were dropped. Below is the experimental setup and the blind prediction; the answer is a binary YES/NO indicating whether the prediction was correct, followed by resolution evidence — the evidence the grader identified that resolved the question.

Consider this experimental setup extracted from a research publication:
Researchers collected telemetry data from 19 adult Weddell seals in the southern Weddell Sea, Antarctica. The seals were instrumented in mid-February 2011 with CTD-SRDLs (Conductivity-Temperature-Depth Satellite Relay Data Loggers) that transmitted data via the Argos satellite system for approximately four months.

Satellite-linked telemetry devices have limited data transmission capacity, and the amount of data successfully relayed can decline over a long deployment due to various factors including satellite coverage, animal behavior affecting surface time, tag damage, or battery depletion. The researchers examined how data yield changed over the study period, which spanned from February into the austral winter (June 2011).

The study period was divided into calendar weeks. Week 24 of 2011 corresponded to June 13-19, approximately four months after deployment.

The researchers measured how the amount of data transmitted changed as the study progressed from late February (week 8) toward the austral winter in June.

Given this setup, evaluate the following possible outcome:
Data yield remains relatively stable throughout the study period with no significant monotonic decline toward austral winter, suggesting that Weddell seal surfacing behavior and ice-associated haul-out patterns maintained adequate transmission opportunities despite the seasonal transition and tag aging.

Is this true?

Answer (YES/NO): YES